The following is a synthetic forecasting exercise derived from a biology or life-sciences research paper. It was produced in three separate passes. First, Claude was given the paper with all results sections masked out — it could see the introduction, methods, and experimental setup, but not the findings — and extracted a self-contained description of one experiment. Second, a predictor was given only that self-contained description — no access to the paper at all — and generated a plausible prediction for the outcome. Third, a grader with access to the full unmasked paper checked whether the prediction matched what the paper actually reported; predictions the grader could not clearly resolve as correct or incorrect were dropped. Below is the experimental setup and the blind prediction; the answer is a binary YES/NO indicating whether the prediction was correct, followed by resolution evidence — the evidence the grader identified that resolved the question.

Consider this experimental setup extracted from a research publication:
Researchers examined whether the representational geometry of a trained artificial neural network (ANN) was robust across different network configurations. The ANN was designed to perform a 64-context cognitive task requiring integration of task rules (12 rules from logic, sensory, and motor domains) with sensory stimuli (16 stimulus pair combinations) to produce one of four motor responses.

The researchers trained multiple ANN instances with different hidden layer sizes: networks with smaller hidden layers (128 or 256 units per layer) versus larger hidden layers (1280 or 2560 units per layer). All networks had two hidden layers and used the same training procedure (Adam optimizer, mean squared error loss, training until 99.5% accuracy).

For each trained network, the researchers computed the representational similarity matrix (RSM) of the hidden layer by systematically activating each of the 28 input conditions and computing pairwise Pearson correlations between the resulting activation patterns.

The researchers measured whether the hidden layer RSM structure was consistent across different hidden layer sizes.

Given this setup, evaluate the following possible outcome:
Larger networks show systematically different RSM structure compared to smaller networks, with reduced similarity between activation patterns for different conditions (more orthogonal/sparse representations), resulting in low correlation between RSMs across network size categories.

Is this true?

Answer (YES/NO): NO